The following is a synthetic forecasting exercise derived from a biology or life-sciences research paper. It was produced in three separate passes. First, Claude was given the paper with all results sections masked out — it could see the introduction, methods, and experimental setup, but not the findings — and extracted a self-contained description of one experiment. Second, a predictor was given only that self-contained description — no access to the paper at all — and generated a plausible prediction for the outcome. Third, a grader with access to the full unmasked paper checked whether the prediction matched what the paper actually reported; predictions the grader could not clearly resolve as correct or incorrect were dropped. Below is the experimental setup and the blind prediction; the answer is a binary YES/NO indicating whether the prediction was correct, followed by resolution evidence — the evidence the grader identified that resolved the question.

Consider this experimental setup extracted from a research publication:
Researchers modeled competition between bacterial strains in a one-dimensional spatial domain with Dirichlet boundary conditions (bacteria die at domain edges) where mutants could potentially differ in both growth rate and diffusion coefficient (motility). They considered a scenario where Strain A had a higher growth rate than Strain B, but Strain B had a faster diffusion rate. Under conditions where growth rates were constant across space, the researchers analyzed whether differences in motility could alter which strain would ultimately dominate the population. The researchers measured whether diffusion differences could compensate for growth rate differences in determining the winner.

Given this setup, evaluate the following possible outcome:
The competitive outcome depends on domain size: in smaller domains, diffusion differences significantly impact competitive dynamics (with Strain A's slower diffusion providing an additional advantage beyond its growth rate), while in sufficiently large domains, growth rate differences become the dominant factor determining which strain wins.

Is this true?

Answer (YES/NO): NO